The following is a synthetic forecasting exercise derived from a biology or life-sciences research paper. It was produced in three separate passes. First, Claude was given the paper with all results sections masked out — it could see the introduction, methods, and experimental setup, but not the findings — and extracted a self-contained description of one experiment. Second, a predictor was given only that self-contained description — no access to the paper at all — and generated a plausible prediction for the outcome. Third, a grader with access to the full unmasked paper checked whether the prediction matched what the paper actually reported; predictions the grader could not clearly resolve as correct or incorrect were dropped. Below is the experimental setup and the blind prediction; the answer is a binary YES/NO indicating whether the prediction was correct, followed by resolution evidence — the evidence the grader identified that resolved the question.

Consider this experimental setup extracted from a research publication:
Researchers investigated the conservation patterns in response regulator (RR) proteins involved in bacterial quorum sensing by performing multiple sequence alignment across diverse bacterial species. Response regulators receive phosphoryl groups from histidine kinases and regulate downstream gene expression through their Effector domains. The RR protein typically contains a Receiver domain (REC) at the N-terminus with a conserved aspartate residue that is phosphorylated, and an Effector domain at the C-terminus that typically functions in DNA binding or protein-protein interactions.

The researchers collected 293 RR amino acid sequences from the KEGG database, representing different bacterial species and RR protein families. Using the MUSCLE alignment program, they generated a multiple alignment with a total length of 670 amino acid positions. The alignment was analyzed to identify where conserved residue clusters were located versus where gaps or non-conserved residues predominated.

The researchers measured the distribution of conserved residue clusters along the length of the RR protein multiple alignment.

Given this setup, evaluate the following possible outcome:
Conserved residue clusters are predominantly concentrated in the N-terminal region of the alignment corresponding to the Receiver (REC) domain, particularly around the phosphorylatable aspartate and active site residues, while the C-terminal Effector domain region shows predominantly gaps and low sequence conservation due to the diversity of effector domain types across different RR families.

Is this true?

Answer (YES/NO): NO